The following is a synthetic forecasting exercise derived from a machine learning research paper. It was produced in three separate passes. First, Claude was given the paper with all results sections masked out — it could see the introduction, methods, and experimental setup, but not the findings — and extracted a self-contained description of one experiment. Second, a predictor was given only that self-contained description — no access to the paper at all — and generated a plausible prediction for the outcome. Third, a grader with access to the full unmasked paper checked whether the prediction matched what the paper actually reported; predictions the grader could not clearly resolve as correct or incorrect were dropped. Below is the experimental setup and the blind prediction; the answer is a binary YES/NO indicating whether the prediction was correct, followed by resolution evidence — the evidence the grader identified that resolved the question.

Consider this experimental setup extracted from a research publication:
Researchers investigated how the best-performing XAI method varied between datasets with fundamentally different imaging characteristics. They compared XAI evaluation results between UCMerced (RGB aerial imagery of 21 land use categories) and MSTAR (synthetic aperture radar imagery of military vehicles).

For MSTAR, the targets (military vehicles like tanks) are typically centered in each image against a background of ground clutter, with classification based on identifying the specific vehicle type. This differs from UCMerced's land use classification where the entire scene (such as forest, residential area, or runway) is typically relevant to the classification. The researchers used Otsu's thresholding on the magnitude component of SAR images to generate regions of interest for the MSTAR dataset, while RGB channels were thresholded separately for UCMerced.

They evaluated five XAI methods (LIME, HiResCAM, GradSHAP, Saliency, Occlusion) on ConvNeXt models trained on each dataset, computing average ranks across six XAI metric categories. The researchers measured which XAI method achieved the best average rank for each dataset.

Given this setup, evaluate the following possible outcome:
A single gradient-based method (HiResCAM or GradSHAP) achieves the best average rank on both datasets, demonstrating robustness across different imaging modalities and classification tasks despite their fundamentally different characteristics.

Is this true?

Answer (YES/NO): NO